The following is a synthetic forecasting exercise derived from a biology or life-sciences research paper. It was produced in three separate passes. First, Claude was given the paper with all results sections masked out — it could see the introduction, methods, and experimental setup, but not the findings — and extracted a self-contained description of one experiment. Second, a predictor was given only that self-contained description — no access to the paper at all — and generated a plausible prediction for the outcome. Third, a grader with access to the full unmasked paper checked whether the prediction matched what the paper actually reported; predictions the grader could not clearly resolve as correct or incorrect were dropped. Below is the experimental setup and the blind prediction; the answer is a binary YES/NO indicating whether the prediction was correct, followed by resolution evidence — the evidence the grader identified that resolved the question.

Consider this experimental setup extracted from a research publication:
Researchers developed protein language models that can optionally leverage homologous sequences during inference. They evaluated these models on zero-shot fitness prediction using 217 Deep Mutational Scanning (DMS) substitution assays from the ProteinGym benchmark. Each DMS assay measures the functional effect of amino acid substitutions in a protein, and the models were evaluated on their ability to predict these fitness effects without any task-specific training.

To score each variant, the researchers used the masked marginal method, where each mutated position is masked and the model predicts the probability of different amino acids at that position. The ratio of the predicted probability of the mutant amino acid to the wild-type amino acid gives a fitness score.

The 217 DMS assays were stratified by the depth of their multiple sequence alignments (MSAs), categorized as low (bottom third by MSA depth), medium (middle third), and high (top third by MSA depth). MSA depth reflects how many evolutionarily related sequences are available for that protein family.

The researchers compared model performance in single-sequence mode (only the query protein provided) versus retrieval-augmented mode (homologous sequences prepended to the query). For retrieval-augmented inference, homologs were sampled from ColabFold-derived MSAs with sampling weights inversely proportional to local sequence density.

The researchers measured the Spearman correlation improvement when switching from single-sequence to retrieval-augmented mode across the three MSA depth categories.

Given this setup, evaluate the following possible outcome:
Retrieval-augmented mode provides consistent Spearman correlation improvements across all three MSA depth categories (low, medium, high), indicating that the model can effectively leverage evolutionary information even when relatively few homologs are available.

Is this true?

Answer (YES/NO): NO